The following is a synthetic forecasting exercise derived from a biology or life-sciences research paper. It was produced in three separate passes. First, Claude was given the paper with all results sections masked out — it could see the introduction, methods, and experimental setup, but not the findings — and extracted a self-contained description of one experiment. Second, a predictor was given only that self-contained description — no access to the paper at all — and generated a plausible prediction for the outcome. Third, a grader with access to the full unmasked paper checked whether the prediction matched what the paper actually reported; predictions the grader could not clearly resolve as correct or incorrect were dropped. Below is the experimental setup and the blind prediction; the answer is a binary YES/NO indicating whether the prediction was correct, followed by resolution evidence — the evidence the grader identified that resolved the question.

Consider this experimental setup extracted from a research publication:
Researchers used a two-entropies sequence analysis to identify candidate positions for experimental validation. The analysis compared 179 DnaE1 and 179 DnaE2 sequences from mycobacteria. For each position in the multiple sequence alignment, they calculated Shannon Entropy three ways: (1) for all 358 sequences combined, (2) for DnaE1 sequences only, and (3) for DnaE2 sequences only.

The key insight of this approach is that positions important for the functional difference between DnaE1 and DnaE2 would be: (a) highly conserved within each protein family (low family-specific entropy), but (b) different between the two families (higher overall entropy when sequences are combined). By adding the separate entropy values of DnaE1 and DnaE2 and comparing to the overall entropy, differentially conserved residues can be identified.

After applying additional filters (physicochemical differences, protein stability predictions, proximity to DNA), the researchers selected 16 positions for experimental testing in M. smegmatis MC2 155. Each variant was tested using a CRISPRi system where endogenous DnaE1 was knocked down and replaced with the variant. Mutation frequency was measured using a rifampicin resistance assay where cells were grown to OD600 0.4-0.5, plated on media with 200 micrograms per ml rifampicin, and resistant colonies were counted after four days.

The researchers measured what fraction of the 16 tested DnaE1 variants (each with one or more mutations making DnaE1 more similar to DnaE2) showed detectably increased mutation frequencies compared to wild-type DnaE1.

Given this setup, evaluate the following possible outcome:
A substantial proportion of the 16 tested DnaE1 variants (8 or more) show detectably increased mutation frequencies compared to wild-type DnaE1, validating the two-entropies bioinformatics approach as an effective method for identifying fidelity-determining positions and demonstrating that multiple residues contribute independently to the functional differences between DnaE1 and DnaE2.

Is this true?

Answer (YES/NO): NO